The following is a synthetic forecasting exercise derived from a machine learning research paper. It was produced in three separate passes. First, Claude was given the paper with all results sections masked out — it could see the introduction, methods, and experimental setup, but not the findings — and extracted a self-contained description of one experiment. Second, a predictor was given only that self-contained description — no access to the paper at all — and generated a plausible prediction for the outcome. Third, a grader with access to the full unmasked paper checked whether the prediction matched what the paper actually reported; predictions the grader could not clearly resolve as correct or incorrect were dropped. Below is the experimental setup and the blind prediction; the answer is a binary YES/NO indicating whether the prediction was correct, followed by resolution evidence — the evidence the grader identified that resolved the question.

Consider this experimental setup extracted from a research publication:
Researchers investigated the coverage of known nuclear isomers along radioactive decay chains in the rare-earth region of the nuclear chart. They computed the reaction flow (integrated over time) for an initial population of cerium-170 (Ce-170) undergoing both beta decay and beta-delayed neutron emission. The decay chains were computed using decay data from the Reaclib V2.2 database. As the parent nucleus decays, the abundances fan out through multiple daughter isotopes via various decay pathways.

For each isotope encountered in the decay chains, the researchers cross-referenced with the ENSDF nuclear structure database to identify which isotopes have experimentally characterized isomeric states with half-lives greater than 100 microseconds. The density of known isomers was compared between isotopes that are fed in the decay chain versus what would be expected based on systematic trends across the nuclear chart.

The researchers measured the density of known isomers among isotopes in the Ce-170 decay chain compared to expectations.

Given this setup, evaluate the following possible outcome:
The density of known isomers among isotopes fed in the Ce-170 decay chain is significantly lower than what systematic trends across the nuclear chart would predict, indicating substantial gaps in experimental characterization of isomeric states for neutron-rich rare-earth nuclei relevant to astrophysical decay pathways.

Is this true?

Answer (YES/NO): YES